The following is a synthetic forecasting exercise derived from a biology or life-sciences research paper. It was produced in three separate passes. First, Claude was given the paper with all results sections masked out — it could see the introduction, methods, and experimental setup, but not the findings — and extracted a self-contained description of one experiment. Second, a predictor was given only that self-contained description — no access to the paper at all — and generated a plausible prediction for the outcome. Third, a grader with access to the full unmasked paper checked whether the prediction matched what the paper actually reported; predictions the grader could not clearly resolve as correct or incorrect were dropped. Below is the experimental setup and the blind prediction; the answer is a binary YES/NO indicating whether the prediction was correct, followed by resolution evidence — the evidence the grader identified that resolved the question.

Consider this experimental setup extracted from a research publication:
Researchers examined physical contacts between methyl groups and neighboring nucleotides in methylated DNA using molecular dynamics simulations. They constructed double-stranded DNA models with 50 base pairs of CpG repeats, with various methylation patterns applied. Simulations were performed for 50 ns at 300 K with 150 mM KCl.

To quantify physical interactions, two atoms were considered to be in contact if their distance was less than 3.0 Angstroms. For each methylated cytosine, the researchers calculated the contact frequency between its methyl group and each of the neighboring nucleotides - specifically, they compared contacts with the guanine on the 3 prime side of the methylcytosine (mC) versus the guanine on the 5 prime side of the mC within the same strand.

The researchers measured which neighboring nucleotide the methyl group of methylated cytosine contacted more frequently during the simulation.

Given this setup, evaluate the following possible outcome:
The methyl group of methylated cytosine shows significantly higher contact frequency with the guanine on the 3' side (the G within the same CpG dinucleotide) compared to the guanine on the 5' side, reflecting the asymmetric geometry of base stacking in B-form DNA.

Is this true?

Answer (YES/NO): NO